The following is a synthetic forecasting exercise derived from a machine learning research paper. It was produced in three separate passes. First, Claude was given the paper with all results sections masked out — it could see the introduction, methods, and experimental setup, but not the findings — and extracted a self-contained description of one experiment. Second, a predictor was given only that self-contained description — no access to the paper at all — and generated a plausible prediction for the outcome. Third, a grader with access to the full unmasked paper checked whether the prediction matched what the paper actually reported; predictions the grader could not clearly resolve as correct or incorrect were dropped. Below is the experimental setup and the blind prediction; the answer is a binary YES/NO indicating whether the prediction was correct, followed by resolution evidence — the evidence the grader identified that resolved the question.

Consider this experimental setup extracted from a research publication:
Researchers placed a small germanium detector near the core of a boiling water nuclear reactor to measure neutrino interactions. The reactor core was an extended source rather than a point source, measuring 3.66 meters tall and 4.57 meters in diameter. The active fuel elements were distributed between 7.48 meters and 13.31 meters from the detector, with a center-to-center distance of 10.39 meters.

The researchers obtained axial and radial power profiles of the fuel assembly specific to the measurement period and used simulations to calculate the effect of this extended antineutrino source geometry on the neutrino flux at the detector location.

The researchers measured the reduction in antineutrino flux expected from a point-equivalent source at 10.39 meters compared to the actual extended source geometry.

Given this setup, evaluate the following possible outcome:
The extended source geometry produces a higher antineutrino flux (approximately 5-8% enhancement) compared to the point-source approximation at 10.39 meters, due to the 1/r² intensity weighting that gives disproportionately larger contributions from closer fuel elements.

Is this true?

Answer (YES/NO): NO